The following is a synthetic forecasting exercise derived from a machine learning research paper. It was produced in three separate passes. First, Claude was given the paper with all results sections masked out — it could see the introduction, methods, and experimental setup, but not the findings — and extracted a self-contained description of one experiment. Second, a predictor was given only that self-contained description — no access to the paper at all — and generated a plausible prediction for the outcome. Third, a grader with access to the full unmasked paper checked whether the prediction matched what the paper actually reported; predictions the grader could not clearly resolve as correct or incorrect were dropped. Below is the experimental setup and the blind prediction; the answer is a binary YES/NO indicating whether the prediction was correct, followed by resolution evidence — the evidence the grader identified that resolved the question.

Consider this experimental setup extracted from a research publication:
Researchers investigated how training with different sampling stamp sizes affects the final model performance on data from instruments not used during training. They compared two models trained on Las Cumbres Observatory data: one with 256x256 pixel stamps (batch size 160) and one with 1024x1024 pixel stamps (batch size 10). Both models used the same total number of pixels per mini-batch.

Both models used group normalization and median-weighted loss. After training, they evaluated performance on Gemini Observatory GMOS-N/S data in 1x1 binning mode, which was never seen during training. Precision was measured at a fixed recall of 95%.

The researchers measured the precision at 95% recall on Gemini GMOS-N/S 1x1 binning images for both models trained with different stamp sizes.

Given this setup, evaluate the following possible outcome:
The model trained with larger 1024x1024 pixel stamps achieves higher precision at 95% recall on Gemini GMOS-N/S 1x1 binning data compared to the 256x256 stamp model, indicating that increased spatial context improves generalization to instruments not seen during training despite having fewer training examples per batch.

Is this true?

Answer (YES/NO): YES